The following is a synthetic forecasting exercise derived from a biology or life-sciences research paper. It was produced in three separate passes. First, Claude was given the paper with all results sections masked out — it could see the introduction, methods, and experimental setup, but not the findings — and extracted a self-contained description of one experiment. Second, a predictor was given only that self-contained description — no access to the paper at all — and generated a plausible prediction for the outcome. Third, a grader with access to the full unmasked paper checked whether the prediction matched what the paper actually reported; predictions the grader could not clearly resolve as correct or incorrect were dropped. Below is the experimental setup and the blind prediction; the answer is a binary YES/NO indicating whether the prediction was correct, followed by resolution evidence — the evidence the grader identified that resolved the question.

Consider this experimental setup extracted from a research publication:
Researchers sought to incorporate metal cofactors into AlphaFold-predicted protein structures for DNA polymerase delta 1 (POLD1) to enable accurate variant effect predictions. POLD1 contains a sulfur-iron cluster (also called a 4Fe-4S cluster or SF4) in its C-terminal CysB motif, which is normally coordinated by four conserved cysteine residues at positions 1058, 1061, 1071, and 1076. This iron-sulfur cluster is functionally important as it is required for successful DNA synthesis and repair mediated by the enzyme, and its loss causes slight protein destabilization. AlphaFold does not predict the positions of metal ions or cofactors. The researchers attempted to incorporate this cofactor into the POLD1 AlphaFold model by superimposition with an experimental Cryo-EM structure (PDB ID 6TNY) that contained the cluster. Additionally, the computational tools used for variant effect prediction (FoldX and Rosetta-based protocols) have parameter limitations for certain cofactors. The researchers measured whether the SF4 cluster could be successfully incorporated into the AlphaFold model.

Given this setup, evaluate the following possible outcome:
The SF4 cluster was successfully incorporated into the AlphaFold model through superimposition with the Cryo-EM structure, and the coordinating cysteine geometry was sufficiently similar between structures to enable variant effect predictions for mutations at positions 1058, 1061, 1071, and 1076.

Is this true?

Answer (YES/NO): NO